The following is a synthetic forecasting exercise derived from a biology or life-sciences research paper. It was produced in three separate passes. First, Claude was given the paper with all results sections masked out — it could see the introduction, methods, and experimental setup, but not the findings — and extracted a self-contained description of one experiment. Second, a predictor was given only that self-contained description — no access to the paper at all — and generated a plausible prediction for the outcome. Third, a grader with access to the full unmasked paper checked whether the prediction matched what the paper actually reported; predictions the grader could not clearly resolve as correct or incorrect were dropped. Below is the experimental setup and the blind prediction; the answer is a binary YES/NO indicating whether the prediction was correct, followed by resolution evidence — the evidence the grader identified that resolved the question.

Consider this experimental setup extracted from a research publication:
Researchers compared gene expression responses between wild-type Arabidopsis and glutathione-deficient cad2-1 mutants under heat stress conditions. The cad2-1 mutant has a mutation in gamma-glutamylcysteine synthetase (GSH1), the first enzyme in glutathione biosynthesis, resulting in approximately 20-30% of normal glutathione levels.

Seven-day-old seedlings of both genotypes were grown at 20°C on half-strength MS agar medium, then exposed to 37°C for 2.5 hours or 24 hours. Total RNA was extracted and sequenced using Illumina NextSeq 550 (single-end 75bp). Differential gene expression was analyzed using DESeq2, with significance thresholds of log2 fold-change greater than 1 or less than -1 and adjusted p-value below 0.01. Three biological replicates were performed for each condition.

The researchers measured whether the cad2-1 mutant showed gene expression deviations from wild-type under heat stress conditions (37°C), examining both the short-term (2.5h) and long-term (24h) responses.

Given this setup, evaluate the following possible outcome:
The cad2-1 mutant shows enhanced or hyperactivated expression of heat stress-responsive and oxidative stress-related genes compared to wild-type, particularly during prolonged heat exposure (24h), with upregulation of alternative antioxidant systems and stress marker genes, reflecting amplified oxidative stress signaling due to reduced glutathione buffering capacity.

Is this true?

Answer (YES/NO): NO